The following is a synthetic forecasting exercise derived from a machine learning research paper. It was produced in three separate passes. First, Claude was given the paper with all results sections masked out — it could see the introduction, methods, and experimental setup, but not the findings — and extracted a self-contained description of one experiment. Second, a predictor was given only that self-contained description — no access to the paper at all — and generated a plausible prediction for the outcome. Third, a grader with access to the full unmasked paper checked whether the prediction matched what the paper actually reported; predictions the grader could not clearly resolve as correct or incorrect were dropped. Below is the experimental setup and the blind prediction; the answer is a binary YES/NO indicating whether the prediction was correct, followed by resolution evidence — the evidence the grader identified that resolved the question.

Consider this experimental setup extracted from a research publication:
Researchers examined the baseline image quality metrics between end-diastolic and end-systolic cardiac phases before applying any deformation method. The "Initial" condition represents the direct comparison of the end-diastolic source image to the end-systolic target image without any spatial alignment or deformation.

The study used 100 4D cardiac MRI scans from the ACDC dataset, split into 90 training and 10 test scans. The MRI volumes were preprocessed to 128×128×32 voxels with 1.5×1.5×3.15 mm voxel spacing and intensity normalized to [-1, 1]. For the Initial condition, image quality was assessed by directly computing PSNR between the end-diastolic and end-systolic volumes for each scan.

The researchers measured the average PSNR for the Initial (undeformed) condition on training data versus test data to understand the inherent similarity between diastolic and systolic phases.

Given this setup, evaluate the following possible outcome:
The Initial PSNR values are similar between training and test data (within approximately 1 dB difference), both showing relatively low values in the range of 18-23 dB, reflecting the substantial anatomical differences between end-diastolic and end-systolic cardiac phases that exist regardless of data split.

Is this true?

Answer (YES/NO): NO